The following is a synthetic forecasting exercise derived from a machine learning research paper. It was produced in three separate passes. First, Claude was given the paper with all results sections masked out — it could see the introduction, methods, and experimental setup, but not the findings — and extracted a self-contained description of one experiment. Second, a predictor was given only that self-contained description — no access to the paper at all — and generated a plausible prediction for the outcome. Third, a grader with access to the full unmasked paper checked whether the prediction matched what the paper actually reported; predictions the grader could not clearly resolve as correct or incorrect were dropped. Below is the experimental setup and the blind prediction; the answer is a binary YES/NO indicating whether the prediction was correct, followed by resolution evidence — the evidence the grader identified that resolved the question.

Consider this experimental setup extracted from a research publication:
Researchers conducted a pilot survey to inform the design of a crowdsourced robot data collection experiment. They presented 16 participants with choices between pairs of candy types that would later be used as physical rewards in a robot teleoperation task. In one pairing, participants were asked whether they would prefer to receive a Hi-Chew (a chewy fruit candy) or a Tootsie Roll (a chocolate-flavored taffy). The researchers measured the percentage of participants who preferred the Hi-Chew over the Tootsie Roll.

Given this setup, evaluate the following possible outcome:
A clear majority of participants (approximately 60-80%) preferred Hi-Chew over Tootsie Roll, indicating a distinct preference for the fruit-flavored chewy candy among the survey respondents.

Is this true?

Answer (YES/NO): NO